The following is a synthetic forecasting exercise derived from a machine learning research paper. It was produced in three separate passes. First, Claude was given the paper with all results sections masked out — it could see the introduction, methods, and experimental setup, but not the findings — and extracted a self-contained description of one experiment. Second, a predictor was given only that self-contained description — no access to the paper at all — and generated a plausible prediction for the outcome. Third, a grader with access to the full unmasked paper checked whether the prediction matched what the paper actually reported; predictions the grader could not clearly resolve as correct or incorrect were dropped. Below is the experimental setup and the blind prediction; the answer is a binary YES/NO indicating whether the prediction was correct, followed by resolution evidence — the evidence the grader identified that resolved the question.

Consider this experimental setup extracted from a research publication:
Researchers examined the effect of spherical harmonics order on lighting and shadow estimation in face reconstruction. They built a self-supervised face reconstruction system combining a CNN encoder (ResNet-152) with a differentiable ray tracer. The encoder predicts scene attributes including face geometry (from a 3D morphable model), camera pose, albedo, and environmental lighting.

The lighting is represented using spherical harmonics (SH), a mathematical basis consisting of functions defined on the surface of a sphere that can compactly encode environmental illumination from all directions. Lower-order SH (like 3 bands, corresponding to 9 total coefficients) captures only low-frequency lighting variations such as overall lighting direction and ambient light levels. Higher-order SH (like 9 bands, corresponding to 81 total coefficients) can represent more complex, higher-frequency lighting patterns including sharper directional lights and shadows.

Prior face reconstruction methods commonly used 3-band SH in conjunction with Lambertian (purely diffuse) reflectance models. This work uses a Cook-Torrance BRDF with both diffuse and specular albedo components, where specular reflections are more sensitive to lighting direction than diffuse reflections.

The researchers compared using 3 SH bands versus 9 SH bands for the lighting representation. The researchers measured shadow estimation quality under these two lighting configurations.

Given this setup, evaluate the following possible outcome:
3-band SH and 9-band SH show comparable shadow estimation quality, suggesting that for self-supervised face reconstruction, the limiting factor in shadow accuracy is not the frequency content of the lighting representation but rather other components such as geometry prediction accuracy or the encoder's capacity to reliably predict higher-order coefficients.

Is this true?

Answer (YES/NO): NO